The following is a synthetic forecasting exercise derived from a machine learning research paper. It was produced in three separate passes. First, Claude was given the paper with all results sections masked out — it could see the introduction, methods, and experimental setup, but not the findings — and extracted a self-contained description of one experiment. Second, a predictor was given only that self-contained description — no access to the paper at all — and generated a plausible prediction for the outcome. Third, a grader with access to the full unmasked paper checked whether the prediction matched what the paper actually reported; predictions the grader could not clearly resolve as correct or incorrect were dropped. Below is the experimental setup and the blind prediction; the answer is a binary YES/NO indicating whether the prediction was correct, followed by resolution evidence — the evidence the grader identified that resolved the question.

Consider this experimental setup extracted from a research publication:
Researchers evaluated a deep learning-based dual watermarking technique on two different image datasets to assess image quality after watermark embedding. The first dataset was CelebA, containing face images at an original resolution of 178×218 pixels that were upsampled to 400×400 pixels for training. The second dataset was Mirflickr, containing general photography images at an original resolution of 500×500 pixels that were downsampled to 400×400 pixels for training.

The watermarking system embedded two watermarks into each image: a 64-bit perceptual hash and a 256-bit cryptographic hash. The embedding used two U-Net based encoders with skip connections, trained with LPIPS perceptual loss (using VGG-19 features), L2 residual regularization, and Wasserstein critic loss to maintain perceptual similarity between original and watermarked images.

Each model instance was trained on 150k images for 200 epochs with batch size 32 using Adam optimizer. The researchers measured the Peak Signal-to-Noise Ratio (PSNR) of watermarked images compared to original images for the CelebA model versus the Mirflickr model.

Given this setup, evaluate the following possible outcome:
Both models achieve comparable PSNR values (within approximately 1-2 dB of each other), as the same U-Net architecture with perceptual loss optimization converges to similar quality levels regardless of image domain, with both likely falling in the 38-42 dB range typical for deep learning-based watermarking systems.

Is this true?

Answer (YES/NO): NO